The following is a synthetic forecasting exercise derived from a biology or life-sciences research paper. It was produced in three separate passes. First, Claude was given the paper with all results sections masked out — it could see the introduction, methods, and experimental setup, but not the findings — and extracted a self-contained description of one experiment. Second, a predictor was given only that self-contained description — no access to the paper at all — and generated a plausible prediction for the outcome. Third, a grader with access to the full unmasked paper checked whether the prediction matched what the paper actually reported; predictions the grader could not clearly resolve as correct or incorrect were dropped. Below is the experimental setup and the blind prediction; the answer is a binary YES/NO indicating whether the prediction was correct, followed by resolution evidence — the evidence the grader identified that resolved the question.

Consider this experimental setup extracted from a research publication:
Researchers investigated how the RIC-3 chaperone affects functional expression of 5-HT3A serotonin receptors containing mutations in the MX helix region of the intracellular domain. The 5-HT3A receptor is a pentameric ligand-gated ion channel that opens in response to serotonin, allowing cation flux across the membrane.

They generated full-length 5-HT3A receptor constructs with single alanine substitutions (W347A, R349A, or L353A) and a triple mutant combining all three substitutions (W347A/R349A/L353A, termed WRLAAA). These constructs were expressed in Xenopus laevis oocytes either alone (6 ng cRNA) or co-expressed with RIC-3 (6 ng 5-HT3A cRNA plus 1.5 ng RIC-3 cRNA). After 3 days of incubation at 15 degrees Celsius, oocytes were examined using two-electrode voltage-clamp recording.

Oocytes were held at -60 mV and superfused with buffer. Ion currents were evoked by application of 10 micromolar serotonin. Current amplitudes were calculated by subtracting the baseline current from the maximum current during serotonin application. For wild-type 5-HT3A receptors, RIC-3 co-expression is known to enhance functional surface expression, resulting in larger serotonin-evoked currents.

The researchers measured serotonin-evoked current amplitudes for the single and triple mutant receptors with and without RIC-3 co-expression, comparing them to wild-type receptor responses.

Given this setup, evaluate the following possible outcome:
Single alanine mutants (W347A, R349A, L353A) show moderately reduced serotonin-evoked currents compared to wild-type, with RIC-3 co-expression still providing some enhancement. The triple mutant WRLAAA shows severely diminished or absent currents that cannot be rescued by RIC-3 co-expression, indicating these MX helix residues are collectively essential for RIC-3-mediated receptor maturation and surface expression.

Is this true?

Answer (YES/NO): NO